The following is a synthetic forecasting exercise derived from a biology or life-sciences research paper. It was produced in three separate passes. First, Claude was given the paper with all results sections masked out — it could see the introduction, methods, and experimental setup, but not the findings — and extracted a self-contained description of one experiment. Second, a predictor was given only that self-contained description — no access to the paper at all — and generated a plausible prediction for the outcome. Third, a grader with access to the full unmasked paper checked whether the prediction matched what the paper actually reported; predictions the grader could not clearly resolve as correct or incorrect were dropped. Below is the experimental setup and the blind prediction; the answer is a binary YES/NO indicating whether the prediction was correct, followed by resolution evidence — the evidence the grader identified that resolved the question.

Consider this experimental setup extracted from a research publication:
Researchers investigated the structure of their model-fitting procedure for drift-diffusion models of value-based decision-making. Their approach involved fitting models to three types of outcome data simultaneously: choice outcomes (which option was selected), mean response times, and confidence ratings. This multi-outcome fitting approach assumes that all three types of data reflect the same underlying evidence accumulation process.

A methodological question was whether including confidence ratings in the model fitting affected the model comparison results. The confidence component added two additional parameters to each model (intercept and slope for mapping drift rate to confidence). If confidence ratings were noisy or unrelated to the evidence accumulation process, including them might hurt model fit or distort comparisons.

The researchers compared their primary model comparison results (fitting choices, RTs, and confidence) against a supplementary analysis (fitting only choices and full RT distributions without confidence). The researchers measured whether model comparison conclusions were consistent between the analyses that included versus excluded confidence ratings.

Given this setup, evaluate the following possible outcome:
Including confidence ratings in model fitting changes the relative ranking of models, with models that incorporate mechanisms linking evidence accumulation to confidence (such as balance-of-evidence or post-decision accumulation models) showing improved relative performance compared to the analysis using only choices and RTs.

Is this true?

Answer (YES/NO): NO